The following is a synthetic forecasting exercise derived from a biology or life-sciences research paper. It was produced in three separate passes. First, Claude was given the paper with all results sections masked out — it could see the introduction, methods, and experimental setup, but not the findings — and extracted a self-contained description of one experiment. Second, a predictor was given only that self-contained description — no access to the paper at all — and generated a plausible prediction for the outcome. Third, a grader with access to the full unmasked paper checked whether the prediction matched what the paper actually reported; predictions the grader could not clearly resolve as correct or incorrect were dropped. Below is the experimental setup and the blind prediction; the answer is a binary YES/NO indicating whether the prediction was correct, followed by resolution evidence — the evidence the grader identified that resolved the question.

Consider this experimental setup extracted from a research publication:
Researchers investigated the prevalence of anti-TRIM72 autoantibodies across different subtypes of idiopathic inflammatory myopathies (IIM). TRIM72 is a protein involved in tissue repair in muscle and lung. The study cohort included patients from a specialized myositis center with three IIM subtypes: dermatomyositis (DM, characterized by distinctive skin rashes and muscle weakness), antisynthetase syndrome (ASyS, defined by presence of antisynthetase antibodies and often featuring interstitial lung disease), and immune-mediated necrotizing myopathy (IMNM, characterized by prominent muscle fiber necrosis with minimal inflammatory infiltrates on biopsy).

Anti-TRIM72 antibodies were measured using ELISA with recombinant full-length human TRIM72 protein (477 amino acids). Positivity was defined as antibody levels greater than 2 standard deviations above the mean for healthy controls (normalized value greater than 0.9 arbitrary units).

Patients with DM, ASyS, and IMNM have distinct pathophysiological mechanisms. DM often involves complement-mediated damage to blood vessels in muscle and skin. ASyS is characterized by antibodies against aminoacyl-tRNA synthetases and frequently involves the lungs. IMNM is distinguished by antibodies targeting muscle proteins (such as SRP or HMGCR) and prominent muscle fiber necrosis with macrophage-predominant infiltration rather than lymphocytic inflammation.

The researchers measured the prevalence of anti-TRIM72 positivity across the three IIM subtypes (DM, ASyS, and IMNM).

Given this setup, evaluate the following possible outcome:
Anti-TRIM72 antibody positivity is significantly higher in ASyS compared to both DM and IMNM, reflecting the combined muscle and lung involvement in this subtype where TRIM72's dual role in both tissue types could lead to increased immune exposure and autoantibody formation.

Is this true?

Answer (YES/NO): NO